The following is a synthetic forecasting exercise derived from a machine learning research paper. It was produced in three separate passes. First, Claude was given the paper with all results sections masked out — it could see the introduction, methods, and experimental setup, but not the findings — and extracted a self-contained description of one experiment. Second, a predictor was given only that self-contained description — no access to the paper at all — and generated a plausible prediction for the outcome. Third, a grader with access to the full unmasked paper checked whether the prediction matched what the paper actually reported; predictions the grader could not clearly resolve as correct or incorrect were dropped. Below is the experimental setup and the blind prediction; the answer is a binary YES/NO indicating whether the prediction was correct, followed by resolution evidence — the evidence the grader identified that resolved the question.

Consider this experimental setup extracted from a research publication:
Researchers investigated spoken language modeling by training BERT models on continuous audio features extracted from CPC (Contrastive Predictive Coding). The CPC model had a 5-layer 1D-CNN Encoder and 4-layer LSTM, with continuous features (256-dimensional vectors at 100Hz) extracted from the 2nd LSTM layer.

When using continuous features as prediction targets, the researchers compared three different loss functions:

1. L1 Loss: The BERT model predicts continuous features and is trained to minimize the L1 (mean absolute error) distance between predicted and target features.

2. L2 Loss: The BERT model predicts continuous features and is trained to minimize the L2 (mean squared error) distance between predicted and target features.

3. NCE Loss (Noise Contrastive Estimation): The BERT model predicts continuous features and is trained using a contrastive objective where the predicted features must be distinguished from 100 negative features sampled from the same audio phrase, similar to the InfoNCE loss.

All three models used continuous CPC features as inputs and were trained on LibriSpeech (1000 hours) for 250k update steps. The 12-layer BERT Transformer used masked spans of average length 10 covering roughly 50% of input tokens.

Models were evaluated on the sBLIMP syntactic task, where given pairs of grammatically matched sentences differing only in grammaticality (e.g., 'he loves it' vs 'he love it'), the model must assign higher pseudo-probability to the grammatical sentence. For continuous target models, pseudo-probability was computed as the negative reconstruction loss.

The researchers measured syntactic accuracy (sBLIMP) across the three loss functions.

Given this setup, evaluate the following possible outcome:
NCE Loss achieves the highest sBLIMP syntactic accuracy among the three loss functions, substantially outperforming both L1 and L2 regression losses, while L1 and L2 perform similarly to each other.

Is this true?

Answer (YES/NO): NO